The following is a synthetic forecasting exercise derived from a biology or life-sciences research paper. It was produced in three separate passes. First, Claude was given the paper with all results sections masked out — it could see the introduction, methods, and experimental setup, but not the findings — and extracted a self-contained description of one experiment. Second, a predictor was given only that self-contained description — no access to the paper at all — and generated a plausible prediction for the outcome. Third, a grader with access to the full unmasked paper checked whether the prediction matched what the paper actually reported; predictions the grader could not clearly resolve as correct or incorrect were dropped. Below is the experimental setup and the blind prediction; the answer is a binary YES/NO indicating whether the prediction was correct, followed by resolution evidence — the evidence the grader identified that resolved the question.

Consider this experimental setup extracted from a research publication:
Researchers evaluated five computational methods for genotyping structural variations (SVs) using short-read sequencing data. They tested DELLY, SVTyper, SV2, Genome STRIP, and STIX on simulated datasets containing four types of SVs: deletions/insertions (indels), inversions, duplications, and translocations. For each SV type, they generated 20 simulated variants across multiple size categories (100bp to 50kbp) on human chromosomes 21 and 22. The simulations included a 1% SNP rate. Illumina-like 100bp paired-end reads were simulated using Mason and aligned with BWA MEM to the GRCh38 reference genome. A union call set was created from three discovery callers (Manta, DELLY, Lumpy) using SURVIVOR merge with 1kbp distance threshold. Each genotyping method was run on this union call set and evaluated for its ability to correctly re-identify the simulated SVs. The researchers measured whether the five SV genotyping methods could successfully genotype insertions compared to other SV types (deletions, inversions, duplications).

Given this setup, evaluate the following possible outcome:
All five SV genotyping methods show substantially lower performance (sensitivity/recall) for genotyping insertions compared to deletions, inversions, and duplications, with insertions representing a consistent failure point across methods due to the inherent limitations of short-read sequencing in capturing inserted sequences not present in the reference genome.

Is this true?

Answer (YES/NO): YES